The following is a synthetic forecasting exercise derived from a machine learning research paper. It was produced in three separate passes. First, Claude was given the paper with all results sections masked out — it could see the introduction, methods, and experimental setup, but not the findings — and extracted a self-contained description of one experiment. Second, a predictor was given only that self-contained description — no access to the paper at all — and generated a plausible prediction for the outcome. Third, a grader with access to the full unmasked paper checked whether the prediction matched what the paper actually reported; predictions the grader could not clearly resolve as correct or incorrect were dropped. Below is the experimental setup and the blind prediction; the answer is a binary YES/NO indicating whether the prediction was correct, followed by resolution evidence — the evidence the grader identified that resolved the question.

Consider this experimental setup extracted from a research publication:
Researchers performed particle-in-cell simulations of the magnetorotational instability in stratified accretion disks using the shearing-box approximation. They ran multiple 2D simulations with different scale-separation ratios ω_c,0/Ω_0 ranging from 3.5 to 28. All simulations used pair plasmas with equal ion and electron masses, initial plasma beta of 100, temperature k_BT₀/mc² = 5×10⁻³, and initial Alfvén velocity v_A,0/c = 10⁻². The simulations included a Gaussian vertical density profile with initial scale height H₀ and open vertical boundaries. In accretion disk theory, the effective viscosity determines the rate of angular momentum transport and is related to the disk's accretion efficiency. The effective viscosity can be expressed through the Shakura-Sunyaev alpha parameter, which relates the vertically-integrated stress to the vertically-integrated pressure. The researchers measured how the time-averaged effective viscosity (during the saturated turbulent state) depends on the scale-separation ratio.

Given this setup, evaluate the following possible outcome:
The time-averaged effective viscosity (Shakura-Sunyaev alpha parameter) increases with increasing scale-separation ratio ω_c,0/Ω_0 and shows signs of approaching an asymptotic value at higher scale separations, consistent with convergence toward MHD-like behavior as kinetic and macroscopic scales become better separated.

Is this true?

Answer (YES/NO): NO